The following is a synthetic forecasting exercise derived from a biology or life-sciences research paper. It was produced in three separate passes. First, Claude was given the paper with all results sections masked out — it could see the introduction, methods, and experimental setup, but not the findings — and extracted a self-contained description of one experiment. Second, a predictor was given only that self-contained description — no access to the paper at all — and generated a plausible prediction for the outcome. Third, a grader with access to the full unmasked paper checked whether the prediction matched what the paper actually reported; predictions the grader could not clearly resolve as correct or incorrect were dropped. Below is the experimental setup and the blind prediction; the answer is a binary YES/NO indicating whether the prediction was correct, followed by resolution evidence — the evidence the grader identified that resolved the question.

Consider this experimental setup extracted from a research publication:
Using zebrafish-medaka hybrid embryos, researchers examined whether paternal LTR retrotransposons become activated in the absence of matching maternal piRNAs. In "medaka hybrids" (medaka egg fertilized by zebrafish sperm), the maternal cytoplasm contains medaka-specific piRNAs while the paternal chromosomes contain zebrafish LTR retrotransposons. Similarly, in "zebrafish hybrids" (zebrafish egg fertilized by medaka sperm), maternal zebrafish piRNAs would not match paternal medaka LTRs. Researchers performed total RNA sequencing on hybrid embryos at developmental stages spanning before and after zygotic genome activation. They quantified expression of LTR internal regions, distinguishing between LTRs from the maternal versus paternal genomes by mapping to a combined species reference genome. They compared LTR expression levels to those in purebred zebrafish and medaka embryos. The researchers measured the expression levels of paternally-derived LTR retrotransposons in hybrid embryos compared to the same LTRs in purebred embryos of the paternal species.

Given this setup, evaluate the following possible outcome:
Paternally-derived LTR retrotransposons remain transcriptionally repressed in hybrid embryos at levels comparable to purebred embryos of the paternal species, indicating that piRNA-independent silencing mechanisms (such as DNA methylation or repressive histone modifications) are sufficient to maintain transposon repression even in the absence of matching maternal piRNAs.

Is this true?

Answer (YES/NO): NO